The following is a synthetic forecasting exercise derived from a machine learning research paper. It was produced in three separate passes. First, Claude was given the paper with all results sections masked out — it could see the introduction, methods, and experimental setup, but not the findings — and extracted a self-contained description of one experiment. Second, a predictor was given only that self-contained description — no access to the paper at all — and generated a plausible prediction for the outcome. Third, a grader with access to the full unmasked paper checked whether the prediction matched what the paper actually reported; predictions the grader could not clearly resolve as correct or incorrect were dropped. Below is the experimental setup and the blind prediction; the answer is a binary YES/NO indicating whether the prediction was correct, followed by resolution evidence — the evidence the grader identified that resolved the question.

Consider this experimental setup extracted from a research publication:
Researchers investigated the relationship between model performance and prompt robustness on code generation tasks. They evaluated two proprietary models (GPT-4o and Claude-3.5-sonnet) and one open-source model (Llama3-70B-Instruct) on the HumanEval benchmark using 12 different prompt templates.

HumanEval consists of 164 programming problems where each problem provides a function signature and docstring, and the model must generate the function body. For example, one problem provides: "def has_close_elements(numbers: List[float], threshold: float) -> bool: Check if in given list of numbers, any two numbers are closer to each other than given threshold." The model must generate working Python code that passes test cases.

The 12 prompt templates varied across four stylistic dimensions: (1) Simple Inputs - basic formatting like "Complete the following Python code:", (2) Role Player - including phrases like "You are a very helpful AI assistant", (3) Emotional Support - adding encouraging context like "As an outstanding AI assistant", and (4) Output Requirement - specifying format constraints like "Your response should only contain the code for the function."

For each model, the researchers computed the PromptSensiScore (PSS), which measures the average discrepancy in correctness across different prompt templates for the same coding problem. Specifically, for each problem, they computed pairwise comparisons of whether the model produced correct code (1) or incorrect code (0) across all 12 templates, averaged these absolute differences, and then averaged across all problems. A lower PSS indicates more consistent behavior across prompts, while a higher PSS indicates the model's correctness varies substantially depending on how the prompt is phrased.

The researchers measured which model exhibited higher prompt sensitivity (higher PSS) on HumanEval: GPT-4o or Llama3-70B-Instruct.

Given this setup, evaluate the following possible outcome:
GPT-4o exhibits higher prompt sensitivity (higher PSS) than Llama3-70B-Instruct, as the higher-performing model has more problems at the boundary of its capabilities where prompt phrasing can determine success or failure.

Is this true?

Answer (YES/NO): YES